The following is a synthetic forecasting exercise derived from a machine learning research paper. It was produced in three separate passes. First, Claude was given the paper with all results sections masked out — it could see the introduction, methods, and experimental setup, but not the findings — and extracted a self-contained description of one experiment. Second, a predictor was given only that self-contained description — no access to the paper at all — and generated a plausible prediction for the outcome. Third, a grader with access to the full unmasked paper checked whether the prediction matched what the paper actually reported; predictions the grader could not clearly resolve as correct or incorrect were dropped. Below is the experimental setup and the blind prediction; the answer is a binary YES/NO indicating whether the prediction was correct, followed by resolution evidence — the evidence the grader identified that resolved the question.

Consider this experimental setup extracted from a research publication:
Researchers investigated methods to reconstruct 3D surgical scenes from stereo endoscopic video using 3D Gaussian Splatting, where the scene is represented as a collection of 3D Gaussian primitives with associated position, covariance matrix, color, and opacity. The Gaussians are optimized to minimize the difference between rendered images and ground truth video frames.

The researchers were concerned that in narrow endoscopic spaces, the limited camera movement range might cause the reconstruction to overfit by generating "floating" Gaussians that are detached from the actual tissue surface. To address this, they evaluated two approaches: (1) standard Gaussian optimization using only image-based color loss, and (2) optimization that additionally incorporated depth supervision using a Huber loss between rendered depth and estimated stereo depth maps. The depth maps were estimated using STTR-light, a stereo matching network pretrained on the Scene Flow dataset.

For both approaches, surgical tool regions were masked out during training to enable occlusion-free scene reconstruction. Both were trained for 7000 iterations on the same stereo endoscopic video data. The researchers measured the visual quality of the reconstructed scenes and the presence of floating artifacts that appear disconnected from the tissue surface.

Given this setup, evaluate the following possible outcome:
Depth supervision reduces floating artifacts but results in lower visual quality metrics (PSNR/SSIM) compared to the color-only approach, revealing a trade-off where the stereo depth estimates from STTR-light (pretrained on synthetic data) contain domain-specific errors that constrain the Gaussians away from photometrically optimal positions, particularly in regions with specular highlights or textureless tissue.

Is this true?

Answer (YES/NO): NO